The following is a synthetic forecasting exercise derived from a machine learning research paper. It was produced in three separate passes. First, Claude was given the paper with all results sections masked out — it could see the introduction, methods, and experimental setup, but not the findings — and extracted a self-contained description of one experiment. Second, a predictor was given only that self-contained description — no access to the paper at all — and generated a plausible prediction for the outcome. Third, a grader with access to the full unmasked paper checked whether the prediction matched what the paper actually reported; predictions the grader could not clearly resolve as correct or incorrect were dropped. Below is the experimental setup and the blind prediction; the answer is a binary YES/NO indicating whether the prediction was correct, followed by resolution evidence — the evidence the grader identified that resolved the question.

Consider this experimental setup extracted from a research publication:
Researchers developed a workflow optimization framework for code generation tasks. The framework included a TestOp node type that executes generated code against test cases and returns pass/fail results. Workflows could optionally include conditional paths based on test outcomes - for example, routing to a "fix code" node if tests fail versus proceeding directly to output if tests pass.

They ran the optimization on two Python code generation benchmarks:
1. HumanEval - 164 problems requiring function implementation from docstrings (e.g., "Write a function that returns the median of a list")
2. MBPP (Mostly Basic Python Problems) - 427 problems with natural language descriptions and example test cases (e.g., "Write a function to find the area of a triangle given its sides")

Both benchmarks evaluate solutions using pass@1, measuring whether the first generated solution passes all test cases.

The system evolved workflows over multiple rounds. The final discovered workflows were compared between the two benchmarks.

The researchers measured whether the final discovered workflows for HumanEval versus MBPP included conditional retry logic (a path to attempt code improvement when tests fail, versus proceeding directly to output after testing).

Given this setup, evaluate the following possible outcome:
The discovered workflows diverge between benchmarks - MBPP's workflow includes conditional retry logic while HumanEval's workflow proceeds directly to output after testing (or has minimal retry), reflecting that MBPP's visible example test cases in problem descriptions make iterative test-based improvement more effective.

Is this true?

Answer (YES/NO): NO